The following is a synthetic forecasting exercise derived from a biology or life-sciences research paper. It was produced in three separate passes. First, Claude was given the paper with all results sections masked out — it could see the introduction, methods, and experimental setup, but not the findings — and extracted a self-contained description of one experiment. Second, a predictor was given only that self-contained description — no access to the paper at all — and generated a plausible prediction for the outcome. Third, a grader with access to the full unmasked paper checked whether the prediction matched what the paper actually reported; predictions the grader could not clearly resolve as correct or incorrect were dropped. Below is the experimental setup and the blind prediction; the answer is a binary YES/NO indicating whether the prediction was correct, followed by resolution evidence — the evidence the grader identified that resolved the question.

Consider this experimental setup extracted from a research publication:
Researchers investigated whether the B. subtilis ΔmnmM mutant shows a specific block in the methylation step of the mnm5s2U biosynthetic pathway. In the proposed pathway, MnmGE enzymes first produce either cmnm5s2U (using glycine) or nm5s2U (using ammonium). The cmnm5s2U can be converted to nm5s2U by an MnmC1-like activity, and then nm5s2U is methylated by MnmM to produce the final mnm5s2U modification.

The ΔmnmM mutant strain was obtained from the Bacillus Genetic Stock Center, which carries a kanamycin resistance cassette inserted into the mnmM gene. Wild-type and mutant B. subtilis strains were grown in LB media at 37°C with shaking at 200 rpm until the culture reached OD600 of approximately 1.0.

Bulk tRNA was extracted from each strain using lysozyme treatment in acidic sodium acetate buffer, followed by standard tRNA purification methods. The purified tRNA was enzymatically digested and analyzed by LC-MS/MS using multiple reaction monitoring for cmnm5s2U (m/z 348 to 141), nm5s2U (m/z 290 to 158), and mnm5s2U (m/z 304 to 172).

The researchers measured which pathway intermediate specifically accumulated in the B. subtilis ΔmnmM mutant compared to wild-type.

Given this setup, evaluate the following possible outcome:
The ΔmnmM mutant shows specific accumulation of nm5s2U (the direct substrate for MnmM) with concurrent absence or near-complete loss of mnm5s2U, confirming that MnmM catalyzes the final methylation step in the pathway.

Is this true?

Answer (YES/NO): NO